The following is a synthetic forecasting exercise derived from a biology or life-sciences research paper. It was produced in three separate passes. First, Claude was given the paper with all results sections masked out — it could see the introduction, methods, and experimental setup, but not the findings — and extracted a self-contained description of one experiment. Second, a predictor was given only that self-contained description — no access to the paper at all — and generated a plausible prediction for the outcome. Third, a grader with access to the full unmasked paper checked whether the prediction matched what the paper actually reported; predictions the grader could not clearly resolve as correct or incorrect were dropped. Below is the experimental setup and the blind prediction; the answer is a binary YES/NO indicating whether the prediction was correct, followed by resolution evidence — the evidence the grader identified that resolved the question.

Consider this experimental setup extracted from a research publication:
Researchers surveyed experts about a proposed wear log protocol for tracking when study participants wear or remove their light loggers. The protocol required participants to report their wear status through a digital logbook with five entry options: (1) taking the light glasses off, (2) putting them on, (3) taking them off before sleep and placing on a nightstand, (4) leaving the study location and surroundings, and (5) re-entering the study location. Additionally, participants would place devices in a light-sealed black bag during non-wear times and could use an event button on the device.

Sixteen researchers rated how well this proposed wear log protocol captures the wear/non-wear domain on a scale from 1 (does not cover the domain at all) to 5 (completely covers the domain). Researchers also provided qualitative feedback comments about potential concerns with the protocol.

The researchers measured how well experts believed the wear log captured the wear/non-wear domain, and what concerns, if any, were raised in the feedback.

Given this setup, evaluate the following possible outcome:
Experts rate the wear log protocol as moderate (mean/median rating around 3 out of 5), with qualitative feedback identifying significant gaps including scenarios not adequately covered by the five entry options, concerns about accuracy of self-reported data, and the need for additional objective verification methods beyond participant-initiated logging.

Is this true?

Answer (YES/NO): NO